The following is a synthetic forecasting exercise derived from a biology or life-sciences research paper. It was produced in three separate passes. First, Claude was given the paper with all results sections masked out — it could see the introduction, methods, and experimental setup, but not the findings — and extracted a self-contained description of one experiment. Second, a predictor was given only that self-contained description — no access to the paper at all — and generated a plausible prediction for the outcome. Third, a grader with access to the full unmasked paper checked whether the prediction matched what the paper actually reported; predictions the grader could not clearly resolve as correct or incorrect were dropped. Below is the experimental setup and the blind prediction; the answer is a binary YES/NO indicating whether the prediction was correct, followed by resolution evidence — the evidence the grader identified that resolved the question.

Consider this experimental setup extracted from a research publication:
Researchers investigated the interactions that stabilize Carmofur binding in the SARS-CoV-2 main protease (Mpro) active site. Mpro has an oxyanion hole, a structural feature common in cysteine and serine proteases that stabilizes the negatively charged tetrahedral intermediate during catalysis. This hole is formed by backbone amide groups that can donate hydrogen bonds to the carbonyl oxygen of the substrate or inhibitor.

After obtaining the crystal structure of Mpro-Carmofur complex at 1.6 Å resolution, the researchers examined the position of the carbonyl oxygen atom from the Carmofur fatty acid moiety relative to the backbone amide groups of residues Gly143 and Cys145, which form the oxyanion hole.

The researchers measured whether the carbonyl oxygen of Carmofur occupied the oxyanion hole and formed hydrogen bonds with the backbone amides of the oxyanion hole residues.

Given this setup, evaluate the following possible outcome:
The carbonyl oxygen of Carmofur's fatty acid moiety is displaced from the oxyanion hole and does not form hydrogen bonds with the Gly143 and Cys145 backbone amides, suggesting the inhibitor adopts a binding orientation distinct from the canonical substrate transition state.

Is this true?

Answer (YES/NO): NO